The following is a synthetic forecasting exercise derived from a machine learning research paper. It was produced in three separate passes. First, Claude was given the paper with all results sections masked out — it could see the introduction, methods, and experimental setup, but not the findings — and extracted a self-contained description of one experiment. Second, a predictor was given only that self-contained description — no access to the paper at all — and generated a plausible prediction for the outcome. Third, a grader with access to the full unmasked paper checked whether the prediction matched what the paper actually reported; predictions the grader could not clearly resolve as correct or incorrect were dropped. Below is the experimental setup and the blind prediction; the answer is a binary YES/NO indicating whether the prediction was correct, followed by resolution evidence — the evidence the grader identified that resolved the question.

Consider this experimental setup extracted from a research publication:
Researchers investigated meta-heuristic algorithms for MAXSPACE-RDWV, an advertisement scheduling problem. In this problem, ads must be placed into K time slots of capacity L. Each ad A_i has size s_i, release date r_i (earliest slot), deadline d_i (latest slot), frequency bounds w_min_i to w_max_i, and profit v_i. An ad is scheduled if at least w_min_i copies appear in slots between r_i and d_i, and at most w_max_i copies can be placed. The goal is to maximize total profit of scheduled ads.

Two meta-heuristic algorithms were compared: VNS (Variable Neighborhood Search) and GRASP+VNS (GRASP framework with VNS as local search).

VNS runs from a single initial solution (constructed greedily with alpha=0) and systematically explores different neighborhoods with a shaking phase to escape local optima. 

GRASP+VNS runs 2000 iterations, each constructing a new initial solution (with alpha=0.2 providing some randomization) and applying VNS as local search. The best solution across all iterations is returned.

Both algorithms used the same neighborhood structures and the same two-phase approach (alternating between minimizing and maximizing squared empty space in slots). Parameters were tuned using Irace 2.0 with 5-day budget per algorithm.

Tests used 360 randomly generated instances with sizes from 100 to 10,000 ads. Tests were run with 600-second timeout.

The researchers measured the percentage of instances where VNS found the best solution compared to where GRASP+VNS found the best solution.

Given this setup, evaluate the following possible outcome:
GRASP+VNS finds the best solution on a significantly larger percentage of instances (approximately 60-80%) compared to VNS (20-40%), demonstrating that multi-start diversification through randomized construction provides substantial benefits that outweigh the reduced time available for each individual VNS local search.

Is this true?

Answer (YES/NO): NO